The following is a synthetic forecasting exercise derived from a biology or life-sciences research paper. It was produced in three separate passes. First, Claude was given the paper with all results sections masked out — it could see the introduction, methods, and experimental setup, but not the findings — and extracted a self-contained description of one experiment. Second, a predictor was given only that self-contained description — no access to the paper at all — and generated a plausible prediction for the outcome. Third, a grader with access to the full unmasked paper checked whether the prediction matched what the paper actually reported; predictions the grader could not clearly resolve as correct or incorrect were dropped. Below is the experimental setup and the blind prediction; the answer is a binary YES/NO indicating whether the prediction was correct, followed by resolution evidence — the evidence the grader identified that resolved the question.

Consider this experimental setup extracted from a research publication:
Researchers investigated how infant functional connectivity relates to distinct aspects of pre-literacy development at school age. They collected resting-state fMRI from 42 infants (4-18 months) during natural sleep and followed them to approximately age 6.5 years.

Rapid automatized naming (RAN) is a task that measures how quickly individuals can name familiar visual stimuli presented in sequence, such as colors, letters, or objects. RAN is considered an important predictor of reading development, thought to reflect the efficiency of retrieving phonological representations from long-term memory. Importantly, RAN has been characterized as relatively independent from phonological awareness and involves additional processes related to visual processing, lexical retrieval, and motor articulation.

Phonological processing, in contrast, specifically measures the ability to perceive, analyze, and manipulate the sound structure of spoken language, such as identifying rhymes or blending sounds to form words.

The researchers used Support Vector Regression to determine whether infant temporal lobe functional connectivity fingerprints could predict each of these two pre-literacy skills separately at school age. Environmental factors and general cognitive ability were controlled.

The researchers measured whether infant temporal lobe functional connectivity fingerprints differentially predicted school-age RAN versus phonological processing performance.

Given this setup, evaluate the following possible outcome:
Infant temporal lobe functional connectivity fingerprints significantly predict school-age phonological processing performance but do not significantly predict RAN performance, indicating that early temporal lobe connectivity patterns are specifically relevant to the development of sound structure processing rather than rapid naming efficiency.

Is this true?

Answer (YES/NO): YES